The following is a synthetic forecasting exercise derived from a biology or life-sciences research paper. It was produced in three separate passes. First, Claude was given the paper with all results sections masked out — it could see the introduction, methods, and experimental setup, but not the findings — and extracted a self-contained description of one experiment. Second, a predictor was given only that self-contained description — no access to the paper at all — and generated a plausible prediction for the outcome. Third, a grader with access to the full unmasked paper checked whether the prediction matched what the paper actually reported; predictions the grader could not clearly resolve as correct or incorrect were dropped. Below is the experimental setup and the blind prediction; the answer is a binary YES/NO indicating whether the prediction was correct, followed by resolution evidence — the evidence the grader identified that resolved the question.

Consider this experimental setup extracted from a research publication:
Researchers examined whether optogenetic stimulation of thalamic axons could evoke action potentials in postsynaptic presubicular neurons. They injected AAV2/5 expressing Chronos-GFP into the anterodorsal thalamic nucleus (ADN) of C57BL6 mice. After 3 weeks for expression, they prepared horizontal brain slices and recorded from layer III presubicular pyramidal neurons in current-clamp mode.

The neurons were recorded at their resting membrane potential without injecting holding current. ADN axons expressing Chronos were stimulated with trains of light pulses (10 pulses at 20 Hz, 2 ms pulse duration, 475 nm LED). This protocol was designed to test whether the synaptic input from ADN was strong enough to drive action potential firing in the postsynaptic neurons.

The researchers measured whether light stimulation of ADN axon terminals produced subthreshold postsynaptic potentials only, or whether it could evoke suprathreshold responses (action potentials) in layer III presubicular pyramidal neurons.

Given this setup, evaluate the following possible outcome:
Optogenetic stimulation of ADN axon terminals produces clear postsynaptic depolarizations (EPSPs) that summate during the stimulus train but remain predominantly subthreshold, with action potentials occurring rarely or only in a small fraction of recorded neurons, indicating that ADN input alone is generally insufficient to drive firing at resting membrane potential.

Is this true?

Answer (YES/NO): NO